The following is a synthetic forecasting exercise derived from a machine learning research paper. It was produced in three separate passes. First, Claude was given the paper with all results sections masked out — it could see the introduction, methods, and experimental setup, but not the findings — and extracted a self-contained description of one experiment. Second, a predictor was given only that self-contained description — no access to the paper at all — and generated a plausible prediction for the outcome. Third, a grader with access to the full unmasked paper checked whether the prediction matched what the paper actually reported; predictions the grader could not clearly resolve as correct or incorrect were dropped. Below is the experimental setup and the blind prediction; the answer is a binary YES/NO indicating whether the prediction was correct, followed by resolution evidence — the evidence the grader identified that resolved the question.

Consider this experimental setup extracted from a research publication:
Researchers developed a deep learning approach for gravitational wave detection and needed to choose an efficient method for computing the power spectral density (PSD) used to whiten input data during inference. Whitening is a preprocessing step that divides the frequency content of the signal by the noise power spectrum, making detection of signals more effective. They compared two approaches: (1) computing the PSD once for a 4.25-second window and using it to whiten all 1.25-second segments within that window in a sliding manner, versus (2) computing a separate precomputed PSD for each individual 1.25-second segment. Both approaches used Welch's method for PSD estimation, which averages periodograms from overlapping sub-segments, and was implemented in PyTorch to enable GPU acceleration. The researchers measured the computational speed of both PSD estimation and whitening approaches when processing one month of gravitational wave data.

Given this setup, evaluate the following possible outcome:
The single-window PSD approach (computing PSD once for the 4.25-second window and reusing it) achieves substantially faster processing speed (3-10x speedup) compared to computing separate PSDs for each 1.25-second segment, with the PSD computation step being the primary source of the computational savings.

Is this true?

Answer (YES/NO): NO